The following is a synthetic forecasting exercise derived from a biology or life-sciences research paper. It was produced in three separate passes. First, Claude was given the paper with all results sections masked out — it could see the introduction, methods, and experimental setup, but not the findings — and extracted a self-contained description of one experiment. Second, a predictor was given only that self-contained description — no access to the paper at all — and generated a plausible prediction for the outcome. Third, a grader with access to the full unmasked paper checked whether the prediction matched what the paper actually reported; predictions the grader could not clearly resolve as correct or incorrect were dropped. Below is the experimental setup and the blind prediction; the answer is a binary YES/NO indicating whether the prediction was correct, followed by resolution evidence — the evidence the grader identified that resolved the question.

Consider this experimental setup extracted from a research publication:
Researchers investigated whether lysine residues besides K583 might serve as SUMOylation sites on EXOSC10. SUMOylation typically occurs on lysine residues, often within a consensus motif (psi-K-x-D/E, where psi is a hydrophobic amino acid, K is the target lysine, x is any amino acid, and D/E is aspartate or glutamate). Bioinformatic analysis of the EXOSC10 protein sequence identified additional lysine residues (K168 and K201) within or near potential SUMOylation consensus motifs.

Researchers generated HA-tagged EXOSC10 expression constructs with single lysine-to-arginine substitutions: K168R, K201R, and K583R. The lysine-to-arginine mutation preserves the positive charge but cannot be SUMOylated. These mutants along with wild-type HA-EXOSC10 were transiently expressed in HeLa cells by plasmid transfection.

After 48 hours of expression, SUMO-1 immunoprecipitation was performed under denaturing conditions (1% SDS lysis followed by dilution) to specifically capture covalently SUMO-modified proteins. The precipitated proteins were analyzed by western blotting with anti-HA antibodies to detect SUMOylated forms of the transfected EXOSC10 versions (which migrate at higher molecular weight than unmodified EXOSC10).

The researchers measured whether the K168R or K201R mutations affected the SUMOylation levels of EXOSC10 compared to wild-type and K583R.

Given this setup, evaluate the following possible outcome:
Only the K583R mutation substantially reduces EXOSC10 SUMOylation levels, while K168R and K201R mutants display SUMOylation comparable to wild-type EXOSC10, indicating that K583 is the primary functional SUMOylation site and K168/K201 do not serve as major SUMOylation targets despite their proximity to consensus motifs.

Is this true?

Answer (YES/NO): YES